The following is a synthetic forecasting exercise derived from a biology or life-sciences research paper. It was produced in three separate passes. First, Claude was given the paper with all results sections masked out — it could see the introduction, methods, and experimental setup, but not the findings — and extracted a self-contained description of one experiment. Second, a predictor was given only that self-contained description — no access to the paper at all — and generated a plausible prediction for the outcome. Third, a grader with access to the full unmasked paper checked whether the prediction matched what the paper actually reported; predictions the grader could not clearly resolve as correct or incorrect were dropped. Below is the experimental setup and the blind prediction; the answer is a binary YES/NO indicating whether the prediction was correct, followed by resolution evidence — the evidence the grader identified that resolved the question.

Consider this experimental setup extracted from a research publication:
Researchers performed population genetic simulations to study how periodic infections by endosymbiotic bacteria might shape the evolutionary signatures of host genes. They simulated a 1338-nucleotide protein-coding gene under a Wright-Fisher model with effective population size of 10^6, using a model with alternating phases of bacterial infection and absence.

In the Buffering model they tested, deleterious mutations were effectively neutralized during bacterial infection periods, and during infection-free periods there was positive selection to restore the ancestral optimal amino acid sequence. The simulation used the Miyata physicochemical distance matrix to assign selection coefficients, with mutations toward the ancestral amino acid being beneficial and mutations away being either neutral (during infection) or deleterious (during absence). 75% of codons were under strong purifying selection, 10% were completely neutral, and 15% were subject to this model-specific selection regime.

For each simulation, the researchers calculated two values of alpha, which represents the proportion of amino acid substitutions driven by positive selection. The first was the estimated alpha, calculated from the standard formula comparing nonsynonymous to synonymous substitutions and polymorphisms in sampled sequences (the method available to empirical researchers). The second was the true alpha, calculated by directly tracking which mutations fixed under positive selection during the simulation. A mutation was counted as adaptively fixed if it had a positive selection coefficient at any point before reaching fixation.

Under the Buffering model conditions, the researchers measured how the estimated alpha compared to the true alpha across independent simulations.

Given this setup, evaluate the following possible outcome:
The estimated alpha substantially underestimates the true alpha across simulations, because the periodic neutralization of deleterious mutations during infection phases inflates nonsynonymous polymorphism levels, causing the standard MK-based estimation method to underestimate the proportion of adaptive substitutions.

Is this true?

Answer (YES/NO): YES